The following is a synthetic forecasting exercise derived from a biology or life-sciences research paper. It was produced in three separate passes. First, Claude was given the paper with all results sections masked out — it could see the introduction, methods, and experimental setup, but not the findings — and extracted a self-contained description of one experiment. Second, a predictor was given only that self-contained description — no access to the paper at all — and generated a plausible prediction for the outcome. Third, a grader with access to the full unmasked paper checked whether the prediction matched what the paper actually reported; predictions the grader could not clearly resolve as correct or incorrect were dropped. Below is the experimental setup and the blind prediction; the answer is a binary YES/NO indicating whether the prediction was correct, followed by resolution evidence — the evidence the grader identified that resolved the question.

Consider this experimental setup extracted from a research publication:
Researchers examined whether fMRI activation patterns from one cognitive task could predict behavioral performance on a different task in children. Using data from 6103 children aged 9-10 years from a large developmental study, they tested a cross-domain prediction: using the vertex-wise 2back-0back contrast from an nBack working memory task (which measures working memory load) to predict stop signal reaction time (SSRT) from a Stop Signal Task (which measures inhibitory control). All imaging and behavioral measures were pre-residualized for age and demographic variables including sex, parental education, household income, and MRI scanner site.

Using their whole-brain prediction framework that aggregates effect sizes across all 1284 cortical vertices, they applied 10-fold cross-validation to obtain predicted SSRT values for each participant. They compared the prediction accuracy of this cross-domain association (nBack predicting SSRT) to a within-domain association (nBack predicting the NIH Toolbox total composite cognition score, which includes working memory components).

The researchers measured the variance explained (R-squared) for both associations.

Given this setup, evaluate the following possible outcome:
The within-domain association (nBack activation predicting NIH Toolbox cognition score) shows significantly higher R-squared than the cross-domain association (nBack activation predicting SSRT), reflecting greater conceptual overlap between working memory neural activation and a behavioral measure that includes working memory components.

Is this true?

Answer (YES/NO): YES